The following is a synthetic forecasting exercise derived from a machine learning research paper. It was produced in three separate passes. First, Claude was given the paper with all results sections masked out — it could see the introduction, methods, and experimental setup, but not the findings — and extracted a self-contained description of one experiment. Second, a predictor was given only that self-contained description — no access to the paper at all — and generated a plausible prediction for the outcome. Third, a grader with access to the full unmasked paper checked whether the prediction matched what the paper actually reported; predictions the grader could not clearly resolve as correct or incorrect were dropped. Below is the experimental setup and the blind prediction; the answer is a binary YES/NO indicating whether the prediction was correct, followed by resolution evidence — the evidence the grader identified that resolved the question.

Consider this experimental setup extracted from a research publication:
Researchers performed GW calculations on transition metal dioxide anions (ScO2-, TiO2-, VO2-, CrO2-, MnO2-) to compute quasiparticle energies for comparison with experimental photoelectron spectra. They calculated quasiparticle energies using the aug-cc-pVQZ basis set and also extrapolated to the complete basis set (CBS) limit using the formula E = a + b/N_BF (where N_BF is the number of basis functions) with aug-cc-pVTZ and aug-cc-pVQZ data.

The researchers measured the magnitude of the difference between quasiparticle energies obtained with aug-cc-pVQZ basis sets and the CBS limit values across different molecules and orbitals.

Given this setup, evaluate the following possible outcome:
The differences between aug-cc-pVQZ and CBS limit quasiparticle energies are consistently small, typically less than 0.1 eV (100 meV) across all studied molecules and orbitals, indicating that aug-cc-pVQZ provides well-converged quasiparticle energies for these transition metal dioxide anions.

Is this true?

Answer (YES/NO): NO